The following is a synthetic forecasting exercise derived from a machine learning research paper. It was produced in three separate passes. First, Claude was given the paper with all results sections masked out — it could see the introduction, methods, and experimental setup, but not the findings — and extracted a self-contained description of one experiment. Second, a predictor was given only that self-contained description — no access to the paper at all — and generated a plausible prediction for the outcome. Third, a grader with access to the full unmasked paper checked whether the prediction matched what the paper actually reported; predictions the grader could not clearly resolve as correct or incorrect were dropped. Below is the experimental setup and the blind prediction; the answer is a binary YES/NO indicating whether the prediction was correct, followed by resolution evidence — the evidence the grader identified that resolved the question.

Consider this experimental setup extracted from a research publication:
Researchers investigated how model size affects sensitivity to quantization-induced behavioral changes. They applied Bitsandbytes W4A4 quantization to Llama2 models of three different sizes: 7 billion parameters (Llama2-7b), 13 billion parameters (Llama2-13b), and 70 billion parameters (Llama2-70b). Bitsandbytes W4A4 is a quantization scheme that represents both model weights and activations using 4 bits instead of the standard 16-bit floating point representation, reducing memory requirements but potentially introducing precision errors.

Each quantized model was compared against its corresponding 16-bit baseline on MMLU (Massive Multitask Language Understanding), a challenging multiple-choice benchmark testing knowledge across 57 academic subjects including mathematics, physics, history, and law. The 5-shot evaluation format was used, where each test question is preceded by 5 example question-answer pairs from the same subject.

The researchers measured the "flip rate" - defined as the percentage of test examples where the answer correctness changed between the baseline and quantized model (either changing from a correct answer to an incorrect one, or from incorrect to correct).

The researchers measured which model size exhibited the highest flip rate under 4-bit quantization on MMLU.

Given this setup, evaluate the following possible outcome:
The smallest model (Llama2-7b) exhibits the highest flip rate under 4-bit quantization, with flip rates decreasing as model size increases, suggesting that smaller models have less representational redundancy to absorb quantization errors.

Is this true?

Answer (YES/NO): YES